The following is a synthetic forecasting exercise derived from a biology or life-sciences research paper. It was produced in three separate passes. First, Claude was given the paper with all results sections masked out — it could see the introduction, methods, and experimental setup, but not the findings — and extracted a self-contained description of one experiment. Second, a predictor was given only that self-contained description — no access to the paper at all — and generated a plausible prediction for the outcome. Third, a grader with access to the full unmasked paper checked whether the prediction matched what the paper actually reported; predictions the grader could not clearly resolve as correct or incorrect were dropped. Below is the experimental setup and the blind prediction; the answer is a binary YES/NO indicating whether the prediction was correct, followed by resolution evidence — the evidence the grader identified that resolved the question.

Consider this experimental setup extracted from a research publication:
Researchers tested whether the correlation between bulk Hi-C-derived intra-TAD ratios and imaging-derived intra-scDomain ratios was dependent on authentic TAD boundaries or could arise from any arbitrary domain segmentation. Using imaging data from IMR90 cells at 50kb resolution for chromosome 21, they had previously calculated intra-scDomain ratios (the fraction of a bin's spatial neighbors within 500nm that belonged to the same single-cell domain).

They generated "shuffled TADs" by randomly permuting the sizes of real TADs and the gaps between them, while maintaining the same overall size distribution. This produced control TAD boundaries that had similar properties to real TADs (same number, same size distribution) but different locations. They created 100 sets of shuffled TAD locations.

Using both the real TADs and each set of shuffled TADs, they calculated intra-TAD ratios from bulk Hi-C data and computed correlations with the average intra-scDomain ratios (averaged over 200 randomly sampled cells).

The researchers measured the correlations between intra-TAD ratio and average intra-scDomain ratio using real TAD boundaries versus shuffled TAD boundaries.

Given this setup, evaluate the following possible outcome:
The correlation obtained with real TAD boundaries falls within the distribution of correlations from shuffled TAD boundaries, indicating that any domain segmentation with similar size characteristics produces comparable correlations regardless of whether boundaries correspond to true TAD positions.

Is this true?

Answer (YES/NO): NO